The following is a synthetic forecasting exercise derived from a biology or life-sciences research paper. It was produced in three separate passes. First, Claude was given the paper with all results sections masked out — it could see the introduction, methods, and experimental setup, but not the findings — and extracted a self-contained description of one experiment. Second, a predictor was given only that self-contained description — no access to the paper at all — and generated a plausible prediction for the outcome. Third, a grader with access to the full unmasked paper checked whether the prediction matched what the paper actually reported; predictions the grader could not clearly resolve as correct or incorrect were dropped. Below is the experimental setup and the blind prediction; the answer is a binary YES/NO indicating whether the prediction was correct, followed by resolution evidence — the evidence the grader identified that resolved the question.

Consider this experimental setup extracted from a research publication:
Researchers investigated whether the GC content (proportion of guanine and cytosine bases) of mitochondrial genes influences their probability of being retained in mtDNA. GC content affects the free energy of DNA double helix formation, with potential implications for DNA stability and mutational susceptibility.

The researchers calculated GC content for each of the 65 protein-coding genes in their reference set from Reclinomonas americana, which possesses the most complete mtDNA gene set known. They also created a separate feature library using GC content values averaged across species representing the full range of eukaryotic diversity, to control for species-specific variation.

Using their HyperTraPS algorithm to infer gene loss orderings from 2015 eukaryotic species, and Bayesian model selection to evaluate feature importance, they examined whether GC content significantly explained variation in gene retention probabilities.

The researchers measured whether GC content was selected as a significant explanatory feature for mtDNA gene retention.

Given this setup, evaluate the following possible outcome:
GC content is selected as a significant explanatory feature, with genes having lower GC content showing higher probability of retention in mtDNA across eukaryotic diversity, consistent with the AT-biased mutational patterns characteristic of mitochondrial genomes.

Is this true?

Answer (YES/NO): NO